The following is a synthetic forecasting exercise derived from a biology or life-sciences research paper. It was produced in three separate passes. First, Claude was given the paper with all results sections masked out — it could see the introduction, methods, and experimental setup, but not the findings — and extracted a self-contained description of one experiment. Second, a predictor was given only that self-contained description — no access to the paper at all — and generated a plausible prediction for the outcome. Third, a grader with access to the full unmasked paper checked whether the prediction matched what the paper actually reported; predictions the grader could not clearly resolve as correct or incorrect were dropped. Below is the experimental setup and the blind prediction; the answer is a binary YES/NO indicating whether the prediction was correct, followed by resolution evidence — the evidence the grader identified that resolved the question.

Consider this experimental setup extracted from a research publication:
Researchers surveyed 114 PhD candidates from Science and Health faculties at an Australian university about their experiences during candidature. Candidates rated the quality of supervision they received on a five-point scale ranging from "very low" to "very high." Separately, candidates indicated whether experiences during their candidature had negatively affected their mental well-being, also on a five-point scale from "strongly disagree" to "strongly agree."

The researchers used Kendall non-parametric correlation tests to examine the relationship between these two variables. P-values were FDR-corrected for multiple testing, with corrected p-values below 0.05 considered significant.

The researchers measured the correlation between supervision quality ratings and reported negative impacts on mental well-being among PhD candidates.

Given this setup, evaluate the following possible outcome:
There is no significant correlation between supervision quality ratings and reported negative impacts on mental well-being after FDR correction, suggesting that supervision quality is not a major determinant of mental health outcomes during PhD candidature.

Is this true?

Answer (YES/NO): NO